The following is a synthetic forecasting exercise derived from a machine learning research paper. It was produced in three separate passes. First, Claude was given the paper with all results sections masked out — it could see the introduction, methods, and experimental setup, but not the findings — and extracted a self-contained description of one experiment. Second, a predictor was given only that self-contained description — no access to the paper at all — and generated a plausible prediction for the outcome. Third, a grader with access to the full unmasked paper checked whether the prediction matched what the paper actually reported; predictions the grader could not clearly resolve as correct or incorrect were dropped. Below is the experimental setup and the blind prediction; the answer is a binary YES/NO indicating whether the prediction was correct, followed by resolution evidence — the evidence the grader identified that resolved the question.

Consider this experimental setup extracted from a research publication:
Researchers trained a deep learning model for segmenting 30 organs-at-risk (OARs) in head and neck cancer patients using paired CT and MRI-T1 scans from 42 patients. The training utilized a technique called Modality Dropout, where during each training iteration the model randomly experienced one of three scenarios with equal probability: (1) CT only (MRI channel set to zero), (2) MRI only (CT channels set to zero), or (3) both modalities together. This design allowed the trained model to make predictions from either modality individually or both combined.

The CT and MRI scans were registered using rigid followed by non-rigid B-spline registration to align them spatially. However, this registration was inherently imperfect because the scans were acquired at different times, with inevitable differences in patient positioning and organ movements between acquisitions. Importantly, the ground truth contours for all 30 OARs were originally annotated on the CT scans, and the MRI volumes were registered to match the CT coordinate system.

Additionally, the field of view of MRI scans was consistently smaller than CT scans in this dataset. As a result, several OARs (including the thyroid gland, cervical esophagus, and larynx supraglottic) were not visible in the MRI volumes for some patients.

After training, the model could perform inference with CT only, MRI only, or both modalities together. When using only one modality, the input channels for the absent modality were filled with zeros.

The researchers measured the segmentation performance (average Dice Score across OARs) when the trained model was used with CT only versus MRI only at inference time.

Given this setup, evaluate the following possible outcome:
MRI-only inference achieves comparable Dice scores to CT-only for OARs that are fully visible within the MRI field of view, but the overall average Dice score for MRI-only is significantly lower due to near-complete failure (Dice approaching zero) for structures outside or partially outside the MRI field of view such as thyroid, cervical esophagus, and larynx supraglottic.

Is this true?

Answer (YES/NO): NO